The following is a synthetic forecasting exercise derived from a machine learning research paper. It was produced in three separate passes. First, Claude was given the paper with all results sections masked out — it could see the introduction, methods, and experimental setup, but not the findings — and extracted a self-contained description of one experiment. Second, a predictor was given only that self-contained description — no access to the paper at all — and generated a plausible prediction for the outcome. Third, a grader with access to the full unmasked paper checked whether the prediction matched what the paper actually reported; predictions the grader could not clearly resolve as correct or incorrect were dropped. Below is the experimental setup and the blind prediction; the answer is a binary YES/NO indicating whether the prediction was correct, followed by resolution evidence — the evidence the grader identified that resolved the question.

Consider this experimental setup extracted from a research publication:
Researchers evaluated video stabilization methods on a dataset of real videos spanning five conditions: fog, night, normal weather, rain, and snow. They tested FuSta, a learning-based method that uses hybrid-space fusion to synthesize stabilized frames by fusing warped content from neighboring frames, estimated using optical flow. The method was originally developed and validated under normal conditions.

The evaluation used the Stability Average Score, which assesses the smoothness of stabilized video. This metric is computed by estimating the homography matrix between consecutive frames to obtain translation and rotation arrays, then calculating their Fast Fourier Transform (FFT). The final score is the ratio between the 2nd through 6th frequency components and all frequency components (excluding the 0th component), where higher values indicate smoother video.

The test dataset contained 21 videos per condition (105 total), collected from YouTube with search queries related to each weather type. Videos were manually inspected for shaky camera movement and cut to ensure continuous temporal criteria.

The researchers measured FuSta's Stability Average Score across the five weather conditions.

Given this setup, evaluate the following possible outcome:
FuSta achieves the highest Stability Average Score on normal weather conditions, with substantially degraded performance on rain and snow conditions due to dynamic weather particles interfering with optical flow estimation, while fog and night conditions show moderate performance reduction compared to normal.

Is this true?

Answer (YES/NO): NO